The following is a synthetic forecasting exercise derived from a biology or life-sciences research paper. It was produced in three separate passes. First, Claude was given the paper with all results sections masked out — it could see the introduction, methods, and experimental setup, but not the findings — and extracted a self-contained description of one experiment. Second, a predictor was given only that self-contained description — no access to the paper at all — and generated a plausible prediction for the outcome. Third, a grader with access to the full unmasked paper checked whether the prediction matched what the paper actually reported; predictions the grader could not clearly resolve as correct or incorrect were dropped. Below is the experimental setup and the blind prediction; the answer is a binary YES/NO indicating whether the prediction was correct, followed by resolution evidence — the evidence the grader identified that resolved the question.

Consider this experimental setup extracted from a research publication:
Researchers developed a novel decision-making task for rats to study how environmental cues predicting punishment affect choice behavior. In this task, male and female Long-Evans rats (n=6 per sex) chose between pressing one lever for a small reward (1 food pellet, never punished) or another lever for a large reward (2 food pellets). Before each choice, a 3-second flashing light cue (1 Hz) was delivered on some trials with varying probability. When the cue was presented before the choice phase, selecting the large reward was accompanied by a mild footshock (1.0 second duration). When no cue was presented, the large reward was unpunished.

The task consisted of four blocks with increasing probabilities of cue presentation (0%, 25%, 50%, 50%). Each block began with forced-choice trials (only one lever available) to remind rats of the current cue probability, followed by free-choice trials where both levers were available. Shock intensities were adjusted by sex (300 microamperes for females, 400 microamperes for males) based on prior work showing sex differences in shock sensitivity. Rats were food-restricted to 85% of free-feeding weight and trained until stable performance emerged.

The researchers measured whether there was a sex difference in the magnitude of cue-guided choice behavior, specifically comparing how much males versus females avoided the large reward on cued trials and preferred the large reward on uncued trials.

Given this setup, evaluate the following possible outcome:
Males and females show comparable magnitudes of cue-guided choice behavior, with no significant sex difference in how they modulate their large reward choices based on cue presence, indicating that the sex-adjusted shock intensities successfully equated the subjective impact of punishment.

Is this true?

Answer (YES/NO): YES